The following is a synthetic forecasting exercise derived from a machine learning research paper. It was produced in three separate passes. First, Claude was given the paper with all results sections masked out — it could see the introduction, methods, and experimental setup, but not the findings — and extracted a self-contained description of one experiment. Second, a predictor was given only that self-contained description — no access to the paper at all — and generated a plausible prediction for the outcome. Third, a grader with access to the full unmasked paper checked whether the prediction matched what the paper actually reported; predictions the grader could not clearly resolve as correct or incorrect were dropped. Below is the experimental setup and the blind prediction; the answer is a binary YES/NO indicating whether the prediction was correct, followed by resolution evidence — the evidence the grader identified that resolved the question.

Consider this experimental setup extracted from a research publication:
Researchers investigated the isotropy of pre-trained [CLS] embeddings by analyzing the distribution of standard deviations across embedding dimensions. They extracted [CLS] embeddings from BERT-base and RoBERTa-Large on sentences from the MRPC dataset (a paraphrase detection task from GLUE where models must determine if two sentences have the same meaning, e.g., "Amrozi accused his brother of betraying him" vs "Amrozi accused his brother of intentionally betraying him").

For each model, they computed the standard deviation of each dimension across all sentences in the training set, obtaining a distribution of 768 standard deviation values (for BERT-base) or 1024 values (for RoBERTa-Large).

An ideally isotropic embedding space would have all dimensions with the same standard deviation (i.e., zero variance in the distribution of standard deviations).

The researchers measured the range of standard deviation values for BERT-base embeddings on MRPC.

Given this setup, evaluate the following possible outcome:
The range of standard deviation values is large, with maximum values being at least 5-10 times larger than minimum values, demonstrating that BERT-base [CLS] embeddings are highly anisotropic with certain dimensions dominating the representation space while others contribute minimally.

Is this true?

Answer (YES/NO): YES